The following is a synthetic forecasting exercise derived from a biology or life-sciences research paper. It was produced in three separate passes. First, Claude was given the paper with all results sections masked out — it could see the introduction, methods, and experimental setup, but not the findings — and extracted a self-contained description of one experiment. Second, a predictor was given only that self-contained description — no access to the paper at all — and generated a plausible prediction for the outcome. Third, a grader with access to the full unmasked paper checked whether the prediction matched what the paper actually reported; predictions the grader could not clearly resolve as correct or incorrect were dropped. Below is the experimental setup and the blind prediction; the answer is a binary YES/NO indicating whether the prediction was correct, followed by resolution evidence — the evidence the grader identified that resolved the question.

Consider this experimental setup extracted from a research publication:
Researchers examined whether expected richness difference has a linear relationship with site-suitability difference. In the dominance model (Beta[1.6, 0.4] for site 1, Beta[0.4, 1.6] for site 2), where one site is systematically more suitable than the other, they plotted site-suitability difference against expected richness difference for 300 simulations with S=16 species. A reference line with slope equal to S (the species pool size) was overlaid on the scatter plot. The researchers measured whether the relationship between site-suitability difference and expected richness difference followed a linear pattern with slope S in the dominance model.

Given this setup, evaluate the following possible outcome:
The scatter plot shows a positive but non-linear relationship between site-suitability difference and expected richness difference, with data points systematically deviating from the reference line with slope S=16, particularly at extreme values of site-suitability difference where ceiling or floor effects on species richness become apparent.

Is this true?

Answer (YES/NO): NO